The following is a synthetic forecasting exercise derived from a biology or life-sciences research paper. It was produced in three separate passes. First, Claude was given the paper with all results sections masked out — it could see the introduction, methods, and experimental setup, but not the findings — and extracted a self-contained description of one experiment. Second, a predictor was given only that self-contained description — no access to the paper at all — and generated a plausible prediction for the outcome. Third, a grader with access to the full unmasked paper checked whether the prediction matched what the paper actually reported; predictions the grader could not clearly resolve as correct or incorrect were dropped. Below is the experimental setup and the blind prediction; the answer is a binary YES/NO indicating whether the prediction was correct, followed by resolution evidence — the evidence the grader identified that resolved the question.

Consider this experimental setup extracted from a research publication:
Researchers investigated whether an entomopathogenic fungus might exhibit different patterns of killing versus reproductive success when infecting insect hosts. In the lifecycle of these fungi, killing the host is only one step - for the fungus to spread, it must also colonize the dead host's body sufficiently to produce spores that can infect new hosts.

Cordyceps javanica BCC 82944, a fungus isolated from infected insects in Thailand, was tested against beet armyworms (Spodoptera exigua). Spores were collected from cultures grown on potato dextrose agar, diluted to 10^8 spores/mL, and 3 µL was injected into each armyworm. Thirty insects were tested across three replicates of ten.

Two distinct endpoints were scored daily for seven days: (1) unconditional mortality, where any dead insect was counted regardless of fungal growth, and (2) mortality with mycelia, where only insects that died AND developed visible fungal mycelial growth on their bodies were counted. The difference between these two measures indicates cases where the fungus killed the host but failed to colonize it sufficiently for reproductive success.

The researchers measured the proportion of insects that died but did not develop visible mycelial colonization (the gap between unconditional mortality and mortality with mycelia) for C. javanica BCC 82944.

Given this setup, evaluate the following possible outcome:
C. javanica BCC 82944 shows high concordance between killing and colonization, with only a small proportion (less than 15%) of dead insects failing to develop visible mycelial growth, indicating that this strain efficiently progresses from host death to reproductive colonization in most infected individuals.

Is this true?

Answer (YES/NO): NO